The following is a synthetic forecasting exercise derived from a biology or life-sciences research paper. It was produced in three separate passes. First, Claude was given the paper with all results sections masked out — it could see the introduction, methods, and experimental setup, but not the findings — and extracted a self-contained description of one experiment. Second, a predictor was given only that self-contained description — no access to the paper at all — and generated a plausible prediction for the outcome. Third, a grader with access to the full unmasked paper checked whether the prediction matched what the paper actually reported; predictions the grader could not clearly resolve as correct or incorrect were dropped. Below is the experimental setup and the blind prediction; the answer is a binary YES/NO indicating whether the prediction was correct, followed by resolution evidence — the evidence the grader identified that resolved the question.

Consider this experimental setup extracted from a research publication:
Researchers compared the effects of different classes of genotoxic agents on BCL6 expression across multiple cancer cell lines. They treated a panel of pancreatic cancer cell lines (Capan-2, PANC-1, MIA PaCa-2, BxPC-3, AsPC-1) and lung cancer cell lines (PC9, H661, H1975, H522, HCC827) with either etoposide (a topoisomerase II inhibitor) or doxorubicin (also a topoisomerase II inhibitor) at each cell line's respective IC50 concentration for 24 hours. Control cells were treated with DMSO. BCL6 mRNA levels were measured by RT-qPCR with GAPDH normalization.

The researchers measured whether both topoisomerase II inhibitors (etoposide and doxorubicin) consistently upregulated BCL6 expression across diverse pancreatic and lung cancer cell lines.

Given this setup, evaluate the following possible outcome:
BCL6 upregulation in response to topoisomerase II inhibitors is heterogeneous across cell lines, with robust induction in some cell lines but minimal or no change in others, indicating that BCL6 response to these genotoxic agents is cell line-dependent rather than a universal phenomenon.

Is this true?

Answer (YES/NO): YES